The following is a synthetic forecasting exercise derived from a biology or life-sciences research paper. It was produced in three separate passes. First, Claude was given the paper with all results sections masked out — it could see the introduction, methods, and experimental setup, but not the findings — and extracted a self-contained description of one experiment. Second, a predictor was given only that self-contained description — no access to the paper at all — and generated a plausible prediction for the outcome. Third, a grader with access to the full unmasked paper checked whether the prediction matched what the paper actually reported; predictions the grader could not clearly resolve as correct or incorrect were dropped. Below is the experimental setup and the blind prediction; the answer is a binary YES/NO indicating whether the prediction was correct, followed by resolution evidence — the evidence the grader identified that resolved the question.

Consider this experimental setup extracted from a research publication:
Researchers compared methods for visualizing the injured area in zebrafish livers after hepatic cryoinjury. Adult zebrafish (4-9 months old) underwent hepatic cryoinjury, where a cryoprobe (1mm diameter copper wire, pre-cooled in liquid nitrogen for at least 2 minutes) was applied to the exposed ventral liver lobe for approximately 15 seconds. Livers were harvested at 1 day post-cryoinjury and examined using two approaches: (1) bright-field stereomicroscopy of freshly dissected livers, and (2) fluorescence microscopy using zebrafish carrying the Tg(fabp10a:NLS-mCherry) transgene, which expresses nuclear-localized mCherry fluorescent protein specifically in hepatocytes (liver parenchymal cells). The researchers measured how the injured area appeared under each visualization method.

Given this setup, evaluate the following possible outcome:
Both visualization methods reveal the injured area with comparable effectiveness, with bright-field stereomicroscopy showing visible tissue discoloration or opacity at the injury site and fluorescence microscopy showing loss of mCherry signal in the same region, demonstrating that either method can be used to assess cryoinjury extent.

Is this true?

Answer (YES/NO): YES